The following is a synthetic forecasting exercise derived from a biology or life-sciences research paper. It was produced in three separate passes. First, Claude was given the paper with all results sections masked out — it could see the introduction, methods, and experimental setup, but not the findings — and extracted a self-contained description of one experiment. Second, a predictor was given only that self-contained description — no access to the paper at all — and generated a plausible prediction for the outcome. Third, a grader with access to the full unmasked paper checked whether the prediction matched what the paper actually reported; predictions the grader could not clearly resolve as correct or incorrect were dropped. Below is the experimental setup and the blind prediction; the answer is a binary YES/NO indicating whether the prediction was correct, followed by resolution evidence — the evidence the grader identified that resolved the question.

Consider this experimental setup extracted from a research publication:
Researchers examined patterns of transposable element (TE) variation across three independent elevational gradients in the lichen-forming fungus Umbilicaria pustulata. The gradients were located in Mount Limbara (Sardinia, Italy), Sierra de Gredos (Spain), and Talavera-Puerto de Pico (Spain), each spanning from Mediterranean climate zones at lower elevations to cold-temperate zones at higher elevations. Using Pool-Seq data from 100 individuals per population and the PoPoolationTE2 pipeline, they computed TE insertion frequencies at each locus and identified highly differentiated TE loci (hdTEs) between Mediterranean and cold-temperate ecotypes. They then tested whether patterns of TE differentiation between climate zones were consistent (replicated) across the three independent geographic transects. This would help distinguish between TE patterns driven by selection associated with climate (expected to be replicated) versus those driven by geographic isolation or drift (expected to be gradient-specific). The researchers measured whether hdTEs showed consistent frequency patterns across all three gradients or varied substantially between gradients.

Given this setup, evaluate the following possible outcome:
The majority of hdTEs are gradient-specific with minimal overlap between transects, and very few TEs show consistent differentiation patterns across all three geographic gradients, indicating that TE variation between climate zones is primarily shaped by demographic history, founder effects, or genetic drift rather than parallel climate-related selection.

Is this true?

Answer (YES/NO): NO